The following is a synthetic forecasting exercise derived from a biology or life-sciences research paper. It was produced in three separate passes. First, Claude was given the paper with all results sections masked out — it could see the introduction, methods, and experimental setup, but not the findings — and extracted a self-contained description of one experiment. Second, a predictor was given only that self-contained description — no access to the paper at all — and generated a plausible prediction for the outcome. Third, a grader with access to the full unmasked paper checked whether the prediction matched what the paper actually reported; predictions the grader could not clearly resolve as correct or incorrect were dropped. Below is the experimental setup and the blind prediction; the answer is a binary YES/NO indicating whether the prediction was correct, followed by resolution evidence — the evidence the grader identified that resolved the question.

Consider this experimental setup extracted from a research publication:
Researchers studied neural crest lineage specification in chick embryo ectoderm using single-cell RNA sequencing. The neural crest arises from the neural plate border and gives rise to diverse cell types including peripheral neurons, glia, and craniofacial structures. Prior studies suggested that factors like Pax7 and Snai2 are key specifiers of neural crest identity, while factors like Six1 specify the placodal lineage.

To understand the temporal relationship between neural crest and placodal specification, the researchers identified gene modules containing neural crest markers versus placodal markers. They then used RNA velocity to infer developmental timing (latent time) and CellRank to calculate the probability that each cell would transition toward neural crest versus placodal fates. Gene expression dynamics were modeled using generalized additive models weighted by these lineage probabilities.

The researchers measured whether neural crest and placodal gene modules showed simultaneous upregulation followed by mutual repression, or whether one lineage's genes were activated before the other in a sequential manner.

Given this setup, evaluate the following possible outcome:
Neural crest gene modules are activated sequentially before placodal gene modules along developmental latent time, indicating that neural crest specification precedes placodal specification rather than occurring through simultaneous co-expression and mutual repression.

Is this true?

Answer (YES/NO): NO